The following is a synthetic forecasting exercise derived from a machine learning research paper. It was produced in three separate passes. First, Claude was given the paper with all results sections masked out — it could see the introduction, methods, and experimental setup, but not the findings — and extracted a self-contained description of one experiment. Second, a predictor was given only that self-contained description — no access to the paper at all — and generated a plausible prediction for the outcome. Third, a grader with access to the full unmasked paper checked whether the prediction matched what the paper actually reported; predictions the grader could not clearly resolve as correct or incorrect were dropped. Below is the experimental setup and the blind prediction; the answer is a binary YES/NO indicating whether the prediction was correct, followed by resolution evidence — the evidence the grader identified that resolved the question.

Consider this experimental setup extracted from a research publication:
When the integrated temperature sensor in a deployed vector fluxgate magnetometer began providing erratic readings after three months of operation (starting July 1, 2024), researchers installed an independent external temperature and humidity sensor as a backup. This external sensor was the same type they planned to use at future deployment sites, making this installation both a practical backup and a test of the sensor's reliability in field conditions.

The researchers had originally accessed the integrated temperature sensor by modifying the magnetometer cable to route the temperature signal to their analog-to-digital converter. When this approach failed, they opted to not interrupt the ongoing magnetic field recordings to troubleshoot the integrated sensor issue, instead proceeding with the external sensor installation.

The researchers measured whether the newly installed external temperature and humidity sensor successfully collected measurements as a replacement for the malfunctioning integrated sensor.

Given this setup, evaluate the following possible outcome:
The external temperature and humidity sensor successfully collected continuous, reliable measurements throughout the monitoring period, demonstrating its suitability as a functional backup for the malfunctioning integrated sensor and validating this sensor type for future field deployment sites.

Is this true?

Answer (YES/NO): NO